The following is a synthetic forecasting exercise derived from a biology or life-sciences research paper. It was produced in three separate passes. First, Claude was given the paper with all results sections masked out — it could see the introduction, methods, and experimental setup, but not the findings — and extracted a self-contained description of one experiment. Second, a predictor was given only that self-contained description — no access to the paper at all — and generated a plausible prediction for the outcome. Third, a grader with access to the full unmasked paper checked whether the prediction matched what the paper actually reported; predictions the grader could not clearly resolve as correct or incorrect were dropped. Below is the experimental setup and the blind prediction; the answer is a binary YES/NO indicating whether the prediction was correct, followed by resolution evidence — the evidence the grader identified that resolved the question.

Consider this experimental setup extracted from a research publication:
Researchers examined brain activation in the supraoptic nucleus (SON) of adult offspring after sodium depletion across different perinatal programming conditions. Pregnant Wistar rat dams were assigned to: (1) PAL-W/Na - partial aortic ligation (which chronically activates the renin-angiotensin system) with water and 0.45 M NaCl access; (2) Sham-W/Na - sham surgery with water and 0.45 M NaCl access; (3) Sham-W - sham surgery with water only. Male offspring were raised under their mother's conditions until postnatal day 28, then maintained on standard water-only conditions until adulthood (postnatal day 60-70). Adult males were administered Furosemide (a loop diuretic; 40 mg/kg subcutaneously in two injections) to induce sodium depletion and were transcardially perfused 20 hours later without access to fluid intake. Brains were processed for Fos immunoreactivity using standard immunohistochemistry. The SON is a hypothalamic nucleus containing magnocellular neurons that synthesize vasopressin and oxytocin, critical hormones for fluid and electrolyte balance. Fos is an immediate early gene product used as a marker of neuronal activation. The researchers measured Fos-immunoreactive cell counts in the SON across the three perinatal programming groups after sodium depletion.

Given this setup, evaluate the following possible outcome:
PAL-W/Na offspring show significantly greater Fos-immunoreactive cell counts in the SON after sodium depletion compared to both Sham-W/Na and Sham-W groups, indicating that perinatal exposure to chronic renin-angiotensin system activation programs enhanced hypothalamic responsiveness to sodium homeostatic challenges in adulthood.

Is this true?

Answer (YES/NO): NO